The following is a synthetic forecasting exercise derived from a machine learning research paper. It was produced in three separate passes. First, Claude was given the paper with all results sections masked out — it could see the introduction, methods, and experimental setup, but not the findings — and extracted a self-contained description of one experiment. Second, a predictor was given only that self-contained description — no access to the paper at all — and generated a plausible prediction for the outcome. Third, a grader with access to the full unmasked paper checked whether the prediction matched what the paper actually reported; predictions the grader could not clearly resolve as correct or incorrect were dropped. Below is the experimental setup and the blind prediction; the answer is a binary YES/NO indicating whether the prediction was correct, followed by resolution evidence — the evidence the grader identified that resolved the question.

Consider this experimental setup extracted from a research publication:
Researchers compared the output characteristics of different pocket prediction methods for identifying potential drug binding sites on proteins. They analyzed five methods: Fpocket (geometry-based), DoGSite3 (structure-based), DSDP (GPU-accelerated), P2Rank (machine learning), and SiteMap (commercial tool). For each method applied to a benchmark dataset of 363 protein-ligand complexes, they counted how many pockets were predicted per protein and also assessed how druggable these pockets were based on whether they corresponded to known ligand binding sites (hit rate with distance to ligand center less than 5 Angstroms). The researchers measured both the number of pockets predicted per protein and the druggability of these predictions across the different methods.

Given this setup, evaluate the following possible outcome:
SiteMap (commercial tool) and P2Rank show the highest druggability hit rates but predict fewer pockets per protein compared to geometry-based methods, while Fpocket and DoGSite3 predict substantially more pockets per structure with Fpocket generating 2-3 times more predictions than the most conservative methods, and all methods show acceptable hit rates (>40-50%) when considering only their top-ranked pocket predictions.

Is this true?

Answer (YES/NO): NO